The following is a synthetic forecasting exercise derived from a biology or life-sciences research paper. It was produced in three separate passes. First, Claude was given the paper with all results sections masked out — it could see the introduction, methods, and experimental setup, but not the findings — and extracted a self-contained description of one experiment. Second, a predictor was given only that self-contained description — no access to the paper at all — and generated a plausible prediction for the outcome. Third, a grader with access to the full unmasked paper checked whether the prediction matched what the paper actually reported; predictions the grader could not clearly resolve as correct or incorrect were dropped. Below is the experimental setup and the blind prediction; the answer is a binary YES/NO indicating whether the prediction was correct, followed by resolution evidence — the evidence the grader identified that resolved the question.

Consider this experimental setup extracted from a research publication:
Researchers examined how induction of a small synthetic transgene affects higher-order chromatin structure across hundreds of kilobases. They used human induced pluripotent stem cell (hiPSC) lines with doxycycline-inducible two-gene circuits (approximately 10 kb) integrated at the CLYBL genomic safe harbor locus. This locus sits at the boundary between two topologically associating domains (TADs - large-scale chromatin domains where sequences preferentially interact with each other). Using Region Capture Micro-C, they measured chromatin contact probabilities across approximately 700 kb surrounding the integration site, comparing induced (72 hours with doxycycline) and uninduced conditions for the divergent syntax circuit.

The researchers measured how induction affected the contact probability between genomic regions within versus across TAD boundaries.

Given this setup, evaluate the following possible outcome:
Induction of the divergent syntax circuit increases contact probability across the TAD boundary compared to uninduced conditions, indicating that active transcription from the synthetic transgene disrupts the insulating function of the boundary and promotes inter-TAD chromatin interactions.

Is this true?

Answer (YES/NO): NO